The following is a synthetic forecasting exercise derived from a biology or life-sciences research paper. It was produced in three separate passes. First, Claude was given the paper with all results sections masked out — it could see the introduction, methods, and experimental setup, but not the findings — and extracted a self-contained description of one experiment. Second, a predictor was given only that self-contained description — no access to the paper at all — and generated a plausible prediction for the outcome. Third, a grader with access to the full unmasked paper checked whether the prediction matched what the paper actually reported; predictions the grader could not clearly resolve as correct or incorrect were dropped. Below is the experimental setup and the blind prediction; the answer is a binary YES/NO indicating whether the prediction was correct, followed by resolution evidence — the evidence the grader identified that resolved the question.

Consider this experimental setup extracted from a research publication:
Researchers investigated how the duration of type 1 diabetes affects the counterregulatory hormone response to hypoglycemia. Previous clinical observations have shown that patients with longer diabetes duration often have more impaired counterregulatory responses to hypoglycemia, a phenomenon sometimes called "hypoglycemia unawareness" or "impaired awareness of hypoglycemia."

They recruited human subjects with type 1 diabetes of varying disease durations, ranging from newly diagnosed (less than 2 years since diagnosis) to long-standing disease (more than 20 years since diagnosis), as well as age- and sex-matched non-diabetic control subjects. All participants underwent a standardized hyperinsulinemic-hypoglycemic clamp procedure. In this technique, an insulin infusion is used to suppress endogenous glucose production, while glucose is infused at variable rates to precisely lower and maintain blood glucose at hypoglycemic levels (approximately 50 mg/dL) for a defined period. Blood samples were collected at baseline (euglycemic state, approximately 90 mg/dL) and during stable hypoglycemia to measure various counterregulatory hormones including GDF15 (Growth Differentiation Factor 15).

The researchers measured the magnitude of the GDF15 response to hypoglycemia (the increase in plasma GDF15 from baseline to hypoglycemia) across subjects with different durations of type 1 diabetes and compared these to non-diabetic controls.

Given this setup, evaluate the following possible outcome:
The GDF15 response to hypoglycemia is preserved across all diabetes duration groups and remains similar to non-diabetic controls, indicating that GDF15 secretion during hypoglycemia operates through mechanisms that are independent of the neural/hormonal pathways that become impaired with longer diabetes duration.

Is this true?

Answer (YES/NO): NO